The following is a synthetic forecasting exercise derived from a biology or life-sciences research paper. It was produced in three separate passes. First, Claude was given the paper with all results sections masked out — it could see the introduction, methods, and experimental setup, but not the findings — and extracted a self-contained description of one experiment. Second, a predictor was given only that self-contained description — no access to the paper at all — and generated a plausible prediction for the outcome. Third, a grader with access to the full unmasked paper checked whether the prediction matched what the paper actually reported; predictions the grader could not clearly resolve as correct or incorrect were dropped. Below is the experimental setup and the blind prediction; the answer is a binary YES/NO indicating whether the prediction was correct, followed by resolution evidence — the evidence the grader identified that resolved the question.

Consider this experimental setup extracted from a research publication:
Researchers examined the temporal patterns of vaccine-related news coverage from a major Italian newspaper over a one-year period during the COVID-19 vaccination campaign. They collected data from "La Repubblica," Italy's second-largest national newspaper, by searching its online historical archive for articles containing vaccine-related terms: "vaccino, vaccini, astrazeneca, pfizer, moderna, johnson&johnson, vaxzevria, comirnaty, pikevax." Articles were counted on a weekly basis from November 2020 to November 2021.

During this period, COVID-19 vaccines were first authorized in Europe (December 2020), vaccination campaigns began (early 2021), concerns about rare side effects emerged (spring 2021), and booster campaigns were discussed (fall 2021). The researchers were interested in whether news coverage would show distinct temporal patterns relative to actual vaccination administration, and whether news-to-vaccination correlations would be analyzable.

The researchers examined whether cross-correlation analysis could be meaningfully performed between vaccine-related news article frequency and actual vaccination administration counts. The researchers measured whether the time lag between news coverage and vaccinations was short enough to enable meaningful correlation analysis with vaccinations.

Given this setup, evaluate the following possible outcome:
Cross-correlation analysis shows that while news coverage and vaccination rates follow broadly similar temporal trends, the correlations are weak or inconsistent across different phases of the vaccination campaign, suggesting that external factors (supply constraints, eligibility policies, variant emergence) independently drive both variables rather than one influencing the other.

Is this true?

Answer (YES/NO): NO